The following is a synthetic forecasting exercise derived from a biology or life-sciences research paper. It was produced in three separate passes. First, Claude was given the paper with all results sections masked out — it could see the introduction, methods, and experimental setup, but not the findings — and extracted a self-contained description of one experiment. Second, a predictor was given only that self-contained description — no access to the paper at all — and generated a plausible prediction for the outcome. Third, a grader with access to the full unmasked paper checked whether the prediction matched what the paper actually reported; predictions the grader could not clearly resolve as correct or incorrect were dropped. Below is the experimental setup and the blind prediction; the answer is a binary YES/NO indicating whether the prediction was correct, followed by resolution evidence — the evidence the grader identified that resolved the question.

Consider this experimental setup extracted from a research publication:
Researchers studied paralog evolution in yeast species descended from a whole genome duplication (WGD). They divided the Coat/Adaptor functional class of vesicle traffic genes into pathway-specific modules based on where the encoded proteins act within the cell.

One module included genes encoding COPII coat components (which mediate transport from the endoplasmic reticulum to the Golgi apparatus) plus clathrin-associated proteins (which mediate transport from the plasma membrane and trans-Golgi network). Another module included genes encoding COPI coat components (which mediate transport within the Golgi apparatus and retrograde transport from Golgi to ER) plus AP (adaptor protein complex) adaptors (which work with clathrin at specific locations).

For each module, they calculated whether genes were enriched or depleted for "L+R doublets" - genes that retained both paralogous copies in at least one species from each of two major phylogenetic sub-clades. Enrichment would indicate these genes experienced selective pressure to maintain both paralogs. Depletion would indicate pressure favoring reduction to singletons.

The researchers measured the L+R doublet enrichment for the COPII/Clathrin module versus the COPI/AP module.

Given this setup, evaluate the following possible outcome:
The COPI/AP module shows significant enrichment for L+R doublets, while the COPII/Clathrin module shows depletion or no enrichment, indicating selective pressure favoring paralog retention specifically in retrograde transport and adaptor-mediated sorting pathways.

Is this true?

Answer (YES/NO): NO